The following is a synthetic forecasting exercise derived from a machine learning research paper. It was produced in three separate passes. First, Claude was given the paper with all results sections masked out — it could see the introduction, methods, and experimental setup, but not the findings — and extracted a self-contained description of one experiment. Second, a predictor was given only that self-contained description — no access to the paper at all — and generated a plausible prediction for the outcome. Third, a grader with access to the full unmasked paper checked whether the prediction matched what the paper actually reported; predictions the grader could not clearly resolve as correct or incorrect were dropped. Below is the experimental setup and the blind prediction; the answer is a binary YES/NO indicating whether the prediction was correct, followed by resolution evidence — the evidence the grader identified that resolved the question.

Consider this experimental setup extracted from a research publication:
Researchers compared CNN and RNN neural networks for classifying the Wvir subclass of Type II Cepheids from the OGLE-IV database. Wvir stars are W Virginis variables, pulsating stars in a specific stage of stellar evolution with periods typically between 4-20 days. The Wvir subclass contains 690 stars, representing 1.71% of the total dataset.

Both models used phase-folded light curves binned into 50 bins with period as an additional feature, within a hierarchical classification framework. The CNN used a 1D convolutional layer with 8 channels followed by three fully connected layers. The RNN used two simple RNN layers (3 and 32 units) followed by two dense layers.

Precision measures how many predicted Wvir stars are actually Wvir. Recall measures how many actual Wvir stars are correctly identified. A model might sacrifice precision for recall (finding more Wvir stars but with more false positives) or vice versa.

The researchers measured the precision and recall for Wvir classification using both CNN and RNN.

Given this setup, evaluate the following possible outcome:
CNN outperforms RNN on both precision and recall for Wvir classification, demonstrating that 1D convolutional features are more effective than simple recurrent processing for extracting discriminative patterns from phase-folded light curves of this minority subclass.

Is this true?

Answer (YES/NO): NO